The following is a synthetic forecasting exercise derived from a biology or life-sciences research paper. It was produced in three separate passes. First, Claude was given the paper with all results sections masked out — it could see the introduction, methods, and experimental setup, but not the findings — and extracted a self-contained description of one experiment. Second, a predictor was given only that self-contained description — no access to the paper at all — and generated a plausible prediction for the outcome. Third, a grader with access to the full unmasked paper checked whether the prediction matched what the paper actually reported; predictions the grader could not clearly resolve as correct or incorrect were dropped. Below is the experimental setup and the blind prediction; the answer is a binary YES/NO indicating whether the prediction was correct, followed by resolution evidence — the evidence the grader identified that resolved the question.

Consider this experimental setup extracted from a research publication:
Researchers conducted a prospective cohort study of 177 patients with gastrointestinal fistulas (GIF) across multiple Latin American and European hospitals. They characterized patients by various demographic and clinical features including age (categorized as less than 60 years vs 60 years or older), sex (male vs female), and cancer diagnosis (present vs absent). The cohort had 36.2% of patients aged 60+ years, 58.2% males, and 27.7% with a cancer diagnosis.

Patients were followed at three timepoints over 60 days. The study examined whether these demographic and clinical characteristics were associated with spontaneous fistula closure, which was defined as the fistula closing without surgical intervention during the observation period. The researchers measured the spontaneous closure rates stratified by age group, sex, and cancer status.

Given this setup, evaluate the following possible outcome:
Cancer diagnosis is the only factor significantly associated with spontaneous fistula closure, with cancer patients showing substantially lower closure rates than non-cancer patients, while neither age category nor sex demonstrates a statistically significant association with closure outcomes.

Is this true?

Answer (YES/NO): NO